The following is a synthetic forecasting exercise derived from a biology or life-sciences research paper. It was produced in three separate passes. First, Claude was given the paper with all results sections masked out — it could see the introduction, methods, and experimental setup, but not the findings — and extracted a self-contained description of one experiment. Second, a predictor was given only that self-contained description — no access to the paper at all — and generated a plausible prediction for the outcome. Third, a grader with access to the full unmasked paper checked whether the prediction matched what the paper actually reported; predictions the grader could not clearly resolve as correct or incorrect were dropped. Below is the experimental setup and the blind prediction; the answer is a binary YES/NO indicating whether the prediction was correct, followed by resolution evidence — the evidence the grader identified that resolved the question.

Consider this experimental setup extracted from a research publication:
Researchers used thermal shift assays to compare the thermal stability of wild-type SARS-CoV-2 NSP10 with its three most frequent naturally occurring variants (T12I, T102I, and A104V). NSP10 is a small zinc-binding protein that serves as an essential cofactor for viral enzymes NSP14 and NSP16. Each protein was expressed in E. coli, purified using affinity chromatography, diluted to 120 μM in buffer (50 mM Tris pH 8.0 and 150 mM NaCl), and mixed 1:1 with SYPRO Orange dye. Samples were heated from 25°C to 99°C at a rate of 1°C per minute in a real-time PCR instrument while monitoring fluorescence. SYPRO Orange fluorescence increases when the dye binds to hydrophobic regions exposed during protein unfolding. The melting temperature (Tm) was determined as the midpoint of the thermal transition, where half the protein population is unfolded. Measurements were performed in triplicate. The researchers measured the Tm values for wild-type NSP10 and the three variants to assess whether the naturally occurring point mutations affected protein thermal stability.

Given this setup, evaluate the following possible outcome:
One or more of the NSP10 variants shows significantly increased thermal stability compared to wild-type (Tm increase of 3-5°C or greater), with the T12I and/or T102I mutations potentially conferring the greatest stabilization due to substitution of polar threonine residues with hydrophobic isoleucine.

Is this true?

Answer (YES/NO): NO